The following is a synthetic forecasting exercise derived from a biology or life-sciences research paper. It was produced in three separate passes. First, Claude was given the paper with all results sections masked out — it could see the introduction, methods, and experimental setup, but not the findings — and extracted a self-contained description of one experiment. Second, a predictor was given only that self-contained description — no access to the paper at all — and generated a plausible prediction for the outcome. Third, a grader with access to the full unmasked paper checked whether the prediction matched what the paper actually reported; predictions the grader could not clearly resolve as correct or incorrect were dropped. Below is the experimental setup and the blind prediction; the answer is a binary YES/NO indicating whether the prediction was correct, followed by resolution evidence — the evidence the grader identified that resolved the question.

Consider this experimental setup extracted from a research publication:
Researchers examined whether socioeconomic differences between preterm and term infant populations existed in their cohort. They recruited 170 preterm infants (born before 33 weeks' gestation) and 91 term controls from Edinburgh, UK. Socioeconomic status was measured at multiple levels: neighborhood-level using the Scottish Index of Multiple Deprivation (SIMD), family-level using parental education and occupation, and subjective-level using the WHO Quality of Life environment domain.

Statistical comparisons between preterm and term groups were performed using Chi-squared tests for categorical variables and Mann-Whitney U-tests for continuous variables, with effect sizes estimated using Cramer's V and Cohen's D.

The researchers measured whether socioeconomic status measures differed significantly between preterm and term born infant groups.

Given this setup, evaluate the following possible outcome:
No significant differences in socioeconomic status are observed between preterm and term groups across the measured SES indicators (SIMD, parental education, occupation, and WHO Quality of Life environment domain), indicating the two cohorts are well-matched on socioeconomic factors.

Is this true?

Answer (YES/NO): NO